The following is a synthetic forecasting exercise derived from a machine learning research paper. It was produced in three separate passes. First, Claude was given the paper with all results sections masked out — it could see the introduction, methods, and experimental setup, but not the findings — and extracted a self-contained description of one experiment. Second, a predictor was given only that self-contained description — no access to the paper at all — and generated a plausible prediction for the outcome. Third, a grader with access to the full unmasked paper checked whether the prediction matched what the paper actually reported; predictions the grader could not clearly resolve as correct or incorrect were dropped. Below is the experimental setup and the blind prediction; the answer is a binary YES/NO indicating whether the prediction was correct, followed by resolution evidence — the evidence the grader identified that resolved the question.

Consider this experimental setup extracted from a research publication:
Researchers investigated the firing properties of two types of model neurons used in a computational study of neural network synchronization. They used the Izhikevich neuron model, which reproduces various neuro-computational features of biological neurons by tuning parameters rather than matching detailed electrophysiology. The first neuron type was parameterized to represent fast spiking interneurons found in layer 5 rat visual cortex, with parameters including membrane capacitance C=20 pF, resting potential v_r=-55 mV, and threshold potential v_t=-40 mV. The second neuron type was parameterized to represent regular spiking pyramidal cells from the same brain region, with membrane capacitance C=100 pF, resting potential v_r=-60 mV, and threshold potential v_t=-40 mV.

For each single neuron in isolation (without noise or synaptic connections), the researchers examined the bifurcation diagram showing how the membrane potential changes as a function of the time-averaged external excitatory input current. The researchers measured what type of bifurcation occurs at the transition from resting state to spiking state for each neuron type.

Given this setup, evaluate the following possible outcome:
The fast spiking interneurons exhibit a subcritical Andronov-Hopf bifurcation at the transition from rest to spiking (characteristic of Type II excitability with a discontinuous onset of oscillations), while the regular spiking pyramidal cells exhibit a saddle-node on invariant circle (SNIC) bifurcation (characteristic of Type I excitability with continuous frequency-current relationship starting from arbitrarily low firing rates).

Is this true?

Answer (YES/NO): YES